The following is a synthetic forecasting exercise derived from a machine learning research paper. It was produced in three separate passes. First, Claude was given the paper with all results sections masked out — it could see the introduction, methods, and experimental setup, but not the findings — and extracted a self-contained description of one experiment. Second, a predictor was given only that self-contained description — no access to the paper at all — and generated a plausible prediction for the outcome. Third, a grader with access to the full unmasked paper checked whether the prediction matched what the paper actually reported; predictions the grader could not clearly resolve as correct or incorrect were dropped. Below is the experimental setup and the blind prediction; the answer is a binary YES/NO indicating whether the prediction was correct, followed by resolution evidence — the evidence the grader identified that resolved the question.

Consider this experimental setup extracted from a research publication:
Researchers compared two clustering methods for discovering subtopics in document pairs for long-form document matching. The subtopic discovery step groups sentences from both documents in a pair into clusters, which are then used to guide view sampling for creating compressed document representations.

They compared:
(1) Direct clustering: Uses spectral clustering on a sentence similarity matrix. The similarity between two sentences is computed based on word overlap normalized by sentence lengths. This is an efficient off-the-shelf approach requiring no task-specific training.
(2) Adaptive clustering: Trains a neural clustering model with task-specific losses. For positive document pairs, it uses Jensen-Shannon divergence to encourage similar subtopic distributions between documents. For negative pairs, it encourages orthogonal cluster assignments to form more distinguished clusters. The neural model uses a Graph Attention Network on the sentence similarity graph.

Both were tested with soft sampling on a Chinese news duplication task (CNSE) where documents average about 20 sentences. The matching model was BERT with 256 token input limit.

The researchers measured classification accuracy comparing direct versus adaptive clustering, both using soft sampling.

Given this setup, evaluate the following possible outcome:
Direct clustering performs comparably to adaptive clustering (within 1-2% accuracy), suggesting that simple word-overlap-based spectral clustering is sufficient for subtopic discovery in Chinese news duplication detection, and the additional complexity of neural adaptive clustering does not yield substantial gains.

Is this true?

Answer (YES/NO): NO